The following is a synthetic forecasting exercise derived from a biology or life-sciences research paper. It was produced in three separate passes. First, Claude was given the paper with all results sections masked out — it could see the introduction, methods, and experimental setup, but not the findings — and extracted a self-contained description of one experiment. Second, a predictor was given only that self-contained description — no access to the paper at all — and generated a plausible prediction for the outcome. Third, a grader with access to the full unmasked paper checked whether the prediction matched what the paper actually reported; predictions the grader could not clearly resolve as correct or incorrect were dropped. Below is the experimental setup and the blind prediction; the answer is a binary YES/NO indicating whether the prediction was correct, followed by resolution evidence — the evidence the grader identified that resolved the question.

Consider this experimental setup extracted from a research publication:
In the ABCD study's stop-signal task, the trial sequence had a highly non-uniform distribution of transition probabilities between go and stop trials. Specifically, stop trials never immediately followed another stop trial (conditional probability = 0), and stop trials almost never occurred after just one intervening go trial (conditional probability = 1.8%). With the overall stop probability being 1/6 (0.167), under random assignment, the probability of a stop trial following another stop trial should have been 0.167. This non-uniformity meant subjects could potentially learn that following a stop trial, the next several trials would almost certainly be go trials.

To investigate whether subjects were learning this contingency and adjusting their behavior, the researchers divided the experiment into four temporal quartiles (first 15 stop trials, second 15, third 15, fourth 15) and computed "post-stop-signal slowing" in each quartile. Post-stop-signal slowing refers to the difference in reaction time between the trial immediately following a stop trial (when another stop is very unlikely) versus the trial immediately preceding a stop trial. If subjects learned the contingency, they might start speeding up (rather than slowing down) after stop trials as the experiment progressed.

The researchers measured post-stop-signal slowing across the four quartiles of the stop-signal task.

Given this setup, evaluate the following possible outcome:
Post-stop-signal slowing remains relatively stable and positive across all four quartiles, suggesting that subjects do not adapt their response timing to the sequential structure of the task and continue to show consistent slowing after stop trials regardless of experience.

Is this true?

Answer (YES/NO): YES